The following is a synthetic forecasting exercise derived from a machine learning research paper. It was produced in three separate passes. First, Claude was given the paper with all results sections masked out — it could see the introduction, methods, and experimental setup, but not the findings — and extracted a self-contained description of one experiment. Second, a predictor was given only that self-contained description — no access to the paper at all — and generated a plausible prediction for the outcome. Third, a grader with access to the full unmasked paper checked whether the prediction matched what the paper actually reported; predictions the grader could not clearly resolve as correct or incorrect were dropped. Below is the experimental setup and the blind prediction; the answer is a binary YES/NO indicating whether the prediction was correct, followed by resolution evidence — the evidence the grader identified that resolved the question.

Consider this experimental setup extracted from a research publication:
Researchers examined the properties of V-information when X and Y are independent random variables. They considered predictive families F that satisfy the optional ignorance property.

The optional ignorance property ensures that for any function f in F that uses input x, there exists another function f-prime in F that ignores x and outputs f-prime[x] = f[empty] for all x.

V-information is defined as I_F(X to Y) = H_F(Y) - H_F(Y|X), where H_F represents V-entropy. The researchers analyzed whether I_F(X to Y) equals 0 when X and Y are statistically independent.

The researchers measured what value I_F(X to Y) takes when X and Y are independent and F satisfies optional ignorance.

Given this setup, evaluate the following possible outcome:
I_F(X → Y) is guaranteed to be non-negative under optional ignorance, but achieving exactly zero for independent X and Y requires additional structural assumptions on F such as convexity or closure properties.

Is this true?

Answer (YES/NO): NO